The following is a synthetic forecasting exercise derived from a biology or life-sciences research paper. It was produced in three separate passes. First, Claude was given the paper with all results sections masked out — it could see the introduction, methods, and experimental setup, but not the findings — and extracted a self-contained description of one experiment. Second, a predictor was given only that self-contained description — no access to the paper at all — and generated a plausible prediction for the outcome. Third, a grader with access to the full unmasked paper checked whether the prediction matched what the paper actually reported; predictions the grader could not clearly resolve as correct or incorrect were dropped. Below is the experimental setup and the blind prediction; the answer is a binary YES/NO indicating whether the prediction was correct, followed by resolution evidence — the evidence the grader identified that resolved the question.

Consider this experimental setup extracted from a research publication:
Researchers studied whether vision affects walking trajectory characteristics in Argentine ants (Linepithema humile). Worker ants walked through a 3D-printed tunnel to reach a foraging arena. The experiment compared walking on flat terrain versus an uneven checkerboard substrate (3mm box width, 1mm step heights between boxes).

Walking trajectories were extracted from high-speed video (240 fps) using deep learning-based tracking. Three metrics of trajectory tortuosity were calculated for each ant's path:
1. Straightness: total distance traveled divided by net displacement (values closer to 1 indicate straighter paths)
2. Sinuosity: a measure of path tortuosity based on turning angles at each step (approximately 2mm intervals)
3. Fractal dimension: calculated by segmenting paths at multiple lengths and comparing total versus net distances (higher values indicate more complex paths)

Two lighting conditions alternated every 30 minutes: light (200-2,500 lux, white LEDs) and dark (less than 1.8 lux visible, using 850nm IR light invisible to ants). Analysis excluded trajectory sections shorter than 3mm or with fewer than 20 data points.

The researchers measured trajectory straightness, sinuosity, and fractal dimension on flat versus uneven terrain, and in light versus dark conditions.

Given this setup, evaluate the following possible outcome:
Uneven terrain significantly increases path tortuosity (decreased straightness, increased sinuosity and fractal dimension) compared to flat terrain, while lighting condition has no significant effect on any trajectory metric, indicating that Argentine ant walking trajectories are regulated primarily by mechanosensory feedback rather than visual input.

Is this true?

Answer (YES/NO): NO